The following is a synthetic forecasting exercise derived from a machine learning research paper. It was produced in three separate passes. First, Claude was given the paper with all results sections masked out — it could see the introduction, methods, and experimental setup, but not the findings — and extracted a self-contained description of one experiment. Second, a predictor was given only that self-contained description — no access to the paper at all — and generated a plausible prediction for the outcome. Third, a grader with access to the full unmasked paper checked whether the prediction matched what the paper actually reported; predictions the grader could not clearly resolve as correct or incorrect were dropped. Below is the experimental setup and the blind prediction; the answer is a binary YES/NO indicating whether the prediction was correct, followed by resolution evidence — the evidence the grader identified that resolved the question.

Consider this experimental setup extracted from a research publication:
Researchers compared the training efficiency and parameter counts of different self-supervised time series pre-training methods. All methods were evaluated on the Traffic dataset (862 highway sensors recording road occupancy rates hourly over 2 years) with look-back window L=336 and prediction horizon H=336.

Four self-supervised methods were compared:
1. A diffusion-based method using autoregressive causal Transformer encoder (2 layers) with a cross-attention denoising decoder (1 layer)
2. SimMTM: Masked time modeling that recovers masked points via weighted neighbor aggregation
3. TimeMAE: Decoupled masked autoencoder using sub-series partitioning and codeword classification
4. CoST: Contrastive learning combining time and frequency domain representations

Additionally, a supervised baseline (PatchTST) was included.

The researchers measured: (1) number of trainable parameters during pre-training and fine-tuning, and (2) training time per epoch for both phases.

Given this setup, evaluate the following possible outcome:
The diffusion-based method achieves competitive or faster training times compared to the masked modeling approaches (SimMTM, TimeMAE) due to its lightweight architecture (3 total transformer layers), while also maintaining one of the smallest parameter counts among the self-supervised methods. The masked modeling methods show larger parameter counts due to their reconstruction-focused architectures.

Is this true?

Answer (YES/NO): NO